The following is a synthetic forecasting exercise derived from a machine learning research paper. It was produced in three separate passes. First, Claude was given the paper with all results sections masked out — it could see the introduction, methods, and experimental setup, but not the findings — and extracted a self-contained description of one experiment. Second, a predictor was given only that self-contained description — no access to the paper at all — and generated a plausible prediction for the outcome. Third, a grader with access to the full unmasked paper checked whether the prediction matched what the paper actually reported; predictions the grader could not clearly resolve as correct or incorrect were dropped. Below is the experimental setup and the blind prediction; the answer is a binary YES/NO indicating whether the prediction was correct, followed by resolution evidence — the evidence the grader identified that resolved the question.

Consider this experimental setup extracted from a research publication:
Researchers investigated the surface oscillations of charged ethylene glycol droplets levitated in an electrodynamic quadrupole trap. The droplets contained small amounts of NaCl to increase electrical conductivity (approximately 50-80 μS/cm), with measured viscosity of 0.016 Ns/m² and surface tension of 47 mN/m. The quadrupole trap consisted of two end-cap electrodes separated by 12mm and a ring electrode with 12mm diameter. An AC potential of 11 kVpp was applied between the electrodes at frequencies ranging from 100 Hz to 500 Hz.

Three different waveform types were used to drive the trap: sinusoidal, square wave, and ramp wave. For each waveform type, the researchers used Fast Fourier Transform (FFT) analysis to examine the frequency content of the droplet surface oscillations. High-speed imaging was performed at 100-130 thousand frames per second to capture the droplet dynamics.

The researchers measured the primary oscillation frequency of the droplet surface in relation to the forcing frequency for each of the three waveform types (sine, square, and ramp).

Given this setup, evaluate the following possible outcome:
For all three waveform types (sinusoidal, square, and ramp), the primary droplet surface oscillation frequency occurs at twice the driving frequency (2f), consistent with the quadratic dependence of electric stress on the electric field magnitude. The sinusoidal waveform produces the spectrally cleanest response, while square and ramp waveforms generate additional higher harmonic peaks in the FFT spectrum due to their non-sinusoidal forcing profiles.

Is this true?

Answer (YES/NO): NO